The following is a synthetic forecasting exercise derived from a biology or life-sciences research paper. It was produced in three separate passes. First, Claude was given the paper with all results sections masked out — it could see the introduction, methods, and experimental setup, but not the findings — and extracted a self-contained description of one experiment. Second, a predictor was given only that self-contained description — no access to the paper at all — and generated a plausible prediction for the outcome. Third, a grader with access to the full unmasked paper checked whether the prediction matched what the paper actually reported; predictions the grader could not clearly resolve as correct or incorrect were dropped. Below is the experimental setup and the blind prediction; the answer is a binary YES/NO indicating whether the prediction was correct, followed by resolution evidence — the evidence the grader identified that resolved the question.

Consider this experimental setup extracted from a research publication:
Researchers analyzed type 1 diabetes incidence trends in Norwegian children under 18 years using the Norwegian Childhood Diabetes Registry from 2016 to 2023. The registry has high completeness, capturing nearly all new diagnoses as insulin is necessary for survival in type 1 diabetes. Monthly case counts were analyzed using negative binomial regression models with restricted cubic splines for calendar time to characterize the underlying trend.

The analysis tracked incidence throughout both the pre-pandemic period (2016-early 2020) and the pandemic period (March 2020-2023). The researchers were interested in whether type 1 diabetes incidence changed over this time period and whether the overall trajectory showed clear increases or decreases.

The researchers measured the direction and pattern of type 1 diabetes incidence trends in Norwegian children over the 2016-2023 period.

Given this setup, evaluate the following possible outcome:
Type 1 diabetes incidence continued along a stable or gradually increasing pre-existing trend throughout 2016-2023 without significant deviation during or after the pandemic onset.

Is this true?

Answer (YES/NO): YES